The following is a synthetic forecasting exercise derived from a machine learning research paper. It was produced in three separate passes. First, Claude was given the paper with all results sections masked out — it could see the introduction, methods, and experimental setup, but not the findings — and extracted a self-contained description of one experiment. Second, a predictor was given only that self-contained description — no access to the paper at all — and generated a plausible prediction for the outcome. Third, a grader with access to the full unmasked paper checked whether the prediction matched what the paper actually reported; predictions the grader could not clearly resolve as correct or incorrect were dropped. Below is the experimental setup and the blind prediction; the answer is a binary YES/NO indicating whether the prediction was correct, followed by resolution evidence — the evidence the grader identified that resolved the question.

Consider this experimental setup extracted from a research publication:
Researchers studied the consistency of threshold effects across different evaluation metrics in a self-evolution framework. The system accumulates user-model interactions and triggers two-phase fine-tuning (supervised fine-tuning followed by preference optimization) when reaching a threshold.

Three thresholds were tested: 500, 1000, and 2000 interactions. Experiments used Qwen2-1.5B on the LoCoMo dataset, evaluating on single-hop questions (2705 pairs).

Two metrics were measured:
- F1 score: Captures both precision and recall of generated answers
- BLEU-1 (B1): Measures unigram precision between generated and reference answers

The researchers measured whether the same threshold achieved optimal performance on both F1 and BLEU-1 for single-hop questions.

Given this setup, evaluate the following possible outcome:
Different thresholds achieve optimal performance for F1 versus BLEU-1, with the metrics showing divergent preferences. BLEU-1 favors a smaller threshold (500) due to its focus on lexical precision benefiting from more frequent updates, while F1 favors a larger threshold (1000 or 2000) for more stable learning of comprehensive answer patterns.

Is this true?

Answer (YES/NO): NO